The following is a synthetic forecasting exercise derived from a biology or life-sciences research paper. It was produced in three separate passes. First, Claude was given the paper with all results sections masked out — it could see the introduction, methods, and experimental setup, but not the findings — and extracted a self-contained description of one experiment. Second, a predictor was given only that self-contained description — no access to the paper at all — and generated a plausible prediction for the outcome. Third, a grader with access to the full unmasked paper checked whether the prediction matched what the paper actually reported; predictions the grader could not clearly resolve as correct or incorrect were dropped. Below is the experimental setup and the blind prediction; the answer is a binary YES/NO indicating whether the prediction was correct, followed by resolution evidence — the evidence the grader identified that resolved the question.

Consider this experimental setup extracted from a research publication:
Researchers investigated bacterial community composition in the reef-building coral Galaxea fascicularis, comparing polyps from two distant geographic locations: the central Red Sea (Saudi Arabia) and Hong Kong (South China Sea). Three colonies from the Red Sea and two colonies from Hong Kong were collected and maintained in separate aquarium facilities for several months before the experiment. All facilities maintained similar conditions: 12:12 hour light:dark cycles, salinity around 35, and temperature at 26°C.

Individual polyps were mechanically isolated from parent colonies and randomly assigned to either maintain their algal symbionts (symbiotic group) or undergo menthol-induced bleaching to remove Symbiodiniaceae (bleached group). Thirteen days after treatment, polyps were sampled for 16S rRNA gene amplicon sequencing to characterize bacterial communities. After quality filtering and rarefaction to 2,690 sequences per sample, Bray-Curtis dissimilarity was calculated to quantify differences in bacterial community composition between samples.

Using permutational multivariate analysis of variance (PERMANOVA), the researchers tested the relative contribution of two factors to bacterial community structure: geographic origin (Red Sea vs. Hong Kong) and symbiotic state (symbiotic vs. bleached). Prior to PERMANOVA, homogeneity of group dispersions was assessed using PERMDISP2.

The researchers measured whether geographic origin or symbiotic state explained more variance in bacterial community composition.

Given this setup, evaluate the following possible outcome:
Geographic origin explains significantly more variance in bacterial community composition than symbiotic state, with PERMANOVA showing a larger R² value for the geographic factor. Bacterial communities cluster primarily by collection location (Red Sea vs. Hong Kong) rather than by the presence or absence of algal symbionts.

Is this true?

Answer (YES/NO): NO